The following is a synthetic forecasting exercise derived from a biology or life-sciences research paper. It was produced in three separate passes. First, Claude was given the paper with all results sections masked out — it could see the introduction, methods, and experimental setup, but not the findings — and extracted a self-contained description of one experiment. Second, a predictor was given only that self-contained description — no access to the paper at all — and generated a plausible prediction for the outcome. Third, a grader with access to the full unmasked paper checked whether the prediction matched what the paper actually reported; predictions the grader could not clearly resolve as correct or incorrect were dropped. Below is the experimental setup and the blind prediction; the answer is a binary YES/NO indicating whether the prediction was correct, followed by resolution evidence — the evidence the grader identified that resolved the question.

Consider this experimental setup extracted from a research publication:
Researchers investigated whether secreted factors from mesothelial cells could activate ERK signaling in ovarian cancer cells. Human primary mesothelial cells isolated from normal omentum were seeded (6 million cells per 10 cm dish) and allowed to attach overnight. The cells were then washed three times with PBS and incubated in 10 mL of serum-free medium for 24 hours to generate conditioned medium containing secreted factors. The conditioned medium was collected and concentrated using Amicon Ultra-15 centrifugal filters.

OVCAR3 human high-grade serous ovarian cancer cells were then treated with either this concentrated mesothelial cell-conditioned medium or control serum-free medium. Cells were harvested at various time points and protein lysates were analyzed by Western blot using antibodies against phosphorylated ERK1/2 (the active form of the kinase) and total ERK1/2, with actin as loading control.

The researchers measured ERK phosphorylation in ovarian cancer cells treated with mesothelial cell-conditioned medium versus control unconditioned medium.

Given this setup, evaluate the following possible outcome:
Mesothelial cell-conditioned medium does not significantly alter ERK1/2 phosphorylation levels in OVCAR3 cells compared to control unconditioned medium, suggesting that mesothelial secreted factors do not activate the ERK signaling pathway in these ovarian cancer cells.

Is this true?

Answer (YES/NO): NO